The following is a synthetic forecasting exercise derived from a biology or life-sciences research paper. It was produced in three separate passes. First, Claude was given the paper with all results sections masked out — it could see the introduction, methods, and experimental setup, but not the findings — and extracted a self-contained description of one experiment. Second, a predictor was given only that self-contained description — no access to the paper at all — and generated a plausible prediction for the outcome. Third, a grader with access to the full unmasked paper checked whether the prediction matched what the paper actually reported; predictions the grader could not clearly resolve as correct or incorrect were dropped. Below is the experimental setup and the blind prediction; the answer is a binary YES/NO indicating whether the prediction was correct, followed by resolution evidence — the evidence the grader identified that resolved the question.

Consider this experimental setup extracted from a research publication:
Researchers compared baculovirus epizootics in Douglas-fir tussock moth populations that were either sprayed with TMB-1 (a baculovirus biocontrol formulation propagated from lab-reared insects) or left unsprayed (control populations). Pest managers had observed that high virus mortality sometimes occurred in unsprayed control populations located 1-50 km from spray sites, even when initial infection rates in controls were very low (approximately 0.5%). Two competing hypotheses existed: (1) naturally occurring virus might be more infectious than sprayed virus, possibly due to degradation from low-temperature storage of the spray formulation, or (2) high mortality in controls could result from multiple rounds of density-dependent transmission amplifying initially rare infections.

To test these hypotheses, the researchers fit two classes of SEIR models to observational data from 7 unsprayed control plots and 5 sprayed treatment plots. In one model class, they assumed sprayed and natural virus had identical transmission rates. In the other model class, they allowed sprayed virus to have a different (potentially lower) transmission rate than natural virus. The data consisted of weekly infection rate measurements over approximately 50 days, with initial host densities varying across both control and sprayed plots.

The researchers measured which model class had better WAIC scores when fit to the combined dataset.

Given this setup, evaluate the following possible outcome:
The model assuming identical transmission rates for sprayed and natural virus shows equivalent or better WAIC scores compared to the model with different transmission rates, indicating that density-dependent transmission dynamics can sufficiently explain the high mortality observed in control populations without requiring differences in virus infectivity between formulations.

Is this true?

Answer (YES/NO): YES